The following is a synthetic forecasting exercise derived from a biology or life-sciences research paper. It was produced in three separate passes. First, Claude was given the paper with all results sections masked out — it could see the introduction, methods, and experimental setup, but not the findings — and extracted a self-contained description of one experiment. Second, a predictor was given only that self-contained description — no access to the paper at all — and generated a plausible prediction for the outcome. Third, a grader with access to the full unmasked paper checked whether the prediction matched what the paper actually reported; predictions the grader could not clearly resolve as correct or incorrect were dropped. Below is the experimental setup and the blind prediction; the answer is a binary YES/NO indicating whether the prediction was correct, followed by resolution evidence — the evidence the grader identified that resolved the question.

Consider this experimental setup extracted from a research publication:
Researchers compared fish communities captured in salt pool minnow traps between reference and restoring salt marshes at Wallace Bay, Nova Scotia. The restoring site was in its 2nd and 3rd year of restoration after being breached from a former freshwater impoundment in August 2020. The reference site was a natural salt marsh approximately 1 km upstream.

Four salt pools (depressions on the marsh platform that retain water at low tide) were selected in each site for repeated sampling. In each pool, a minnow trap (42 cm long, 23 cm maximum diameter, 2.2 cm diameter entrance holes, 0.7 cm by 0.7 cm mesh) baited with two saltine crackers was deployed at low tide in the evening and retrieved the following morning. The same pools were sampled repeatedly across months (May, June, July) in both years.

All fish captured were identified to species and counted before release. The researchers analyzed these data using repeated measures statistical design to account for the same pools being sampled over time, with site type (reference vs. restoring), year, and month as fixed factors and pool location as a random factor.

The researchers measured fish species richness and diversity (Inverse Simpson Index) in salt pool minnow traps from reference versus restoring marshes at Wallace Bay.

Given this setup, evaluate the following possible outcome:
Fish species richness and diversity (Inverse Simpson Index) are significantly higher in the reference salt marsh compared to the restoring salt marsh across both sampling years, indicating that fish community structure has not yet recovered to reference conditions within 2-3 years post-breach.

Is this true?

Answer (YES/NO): NO